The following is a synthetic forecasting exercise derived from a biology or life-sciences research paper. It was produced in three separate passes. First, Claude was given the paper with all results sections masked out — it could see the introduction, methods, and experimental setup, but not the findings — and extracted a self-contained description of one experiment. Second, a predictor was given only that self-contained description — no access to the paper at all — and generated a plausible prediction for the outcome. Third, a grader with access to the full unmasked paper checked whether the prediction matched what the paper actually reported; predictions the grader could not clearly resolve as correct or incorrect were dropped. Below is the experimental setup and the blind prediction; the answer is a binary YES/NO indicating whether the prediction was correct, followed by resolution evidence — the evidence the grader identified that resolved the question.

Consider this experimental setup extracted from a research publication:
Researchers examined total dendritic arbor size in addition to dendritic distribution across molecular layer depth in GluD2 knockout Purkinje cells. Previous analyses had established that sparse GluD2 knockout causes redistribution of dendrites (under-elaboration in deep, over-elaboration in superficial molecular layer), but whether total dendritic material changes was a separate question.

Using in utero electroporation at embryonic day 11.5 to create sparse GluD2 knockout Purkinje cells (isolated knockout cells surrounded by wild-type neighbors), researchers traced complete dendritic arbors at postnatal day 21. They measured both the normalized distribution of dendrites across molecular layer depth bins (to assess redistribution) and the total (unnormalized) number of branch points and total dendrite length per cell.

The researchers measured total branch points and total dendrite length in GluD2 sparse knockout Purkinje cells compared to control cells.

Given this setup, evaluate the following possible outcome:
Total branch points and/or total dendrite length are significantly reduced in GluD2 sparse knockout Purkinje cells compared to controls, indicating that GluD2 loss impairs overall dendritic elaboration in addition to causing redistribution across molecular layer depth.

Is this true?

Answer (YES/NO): YES